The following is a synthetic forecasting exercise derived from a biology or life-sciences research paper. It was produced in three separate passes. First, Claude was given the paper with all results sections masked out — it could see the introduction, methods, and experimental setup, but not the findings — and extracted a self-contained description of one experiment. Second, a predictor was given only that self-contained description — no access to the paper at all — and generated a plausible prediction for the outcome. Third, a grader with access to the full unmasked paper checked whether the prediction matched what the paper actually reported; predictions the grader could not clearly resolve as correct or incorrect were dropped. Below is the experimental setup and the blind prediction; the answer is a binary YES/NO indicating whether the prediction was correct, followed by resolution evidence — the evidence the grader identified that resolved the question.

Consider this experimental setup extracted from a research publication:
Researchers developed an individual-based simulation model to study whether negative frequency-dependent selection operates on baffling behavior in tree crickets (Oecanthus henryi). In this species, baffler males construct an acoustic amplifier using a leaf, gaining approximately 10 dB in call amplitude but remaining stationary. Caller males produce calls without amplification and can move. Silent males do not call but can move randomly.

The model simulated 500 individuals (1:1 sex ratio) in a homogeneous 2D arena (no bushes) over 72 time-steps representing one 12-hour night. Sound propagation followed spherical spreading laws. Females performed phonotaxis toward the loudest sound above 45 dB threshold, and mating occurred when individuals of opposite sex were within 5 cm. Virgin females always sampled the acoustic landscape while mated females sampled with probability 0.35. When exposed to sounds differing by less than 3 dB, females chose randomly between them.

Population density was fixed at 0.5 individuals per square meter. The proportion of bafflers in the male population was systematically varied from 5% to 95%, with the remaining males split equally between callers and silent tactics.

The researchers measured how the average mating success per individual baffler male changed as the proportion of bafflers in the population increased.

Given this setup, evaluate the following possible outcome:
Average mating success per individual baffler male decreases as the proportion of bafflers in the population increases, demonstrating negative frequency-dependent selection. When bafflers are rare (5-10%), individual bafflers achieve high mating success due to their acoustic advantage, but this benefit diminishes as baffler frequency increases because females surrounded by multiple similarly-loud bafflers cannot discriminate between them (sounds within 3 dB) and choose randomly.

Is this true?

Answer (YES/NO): YES